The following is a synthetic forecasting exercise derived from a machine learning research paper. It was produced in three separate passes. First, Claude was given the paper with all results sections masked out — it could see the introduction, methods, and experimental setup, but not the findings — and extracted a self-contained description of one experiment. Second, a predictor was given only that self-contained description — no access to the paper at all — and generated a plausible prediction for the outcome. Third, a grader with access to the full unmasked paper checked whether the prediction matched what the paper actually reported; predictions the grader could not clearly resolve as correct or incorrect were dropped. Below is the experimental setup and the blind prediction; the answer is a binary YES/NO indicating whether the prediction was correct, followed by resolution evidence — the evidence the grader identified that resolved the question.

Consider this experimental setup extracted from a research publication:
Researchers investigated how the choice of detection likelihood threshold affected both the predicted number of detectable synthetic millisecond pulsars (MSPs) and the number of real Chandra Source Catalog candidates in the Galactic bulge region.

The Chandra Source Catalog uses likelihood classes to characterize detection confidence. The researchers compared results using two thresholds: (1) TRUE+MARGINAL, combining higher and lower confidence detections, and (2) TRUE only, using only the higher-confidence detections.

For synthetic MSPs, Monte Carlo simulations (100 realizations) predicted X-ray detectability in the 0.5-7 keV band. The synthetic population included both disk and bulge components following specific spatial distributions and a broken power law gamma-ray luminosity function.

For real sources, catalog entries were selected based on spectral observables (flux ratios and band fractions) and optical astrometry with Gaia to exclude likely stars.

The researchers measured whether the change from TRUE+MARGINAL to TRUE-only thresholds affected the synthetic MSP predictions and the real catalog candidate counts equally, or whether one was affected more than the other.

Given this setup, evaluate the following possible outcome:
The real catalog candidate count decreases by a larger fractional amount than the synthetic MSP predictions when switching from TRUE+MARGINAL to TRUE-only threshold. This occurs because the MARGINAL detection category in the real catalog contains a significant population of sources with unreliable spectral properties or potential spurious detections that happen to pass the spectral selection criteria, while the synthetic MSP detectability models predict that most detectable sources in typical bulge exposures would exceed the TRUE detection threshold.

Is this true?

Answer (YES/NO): NO